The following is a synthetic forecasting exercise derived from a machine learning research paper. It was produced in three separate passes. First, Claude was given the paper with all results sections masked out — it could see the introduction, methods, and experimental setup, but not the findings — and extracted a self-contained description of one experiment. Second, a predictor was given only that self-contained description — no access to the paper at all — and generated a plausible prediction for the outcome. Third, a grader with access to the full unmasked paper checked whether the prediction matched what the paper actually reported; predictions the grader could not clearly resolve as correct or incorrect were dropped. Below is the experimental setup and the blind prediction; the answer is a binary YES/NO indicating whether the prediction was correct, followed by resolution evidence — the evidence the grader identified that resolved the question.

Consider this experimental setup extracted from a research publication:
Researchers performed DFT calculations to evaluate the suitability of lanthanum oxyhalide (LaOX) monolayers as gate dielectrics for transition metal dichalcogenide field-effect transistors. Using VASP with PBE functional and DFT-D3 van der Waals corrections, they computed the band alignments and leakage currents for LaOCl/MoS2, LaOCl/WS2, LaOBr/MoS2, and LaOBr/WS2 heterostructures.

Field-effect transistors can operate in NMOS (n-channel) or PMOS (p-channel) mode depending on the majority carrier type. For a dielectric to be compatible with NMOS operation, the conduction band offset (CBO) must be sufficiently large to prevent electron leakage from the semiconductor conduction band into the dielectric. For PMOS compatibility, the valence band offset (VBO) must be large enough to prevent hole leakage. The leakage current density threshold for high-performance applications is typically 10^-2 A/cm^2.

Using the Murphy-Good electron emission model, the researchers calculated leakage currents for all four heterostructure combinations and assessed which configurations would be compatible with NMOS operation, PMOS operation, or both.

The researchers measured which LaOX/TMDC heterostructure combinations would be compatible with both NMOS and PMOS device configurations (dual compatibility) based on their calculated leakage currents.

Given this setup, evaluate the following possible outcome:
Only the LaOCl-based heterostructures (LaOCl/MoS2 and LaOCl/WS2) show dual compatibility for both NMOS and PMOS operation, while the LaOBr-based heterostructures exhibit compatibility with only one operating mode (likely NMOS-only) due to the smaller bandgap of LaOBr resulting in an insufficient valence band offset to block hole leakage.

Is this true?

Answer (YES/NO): NO